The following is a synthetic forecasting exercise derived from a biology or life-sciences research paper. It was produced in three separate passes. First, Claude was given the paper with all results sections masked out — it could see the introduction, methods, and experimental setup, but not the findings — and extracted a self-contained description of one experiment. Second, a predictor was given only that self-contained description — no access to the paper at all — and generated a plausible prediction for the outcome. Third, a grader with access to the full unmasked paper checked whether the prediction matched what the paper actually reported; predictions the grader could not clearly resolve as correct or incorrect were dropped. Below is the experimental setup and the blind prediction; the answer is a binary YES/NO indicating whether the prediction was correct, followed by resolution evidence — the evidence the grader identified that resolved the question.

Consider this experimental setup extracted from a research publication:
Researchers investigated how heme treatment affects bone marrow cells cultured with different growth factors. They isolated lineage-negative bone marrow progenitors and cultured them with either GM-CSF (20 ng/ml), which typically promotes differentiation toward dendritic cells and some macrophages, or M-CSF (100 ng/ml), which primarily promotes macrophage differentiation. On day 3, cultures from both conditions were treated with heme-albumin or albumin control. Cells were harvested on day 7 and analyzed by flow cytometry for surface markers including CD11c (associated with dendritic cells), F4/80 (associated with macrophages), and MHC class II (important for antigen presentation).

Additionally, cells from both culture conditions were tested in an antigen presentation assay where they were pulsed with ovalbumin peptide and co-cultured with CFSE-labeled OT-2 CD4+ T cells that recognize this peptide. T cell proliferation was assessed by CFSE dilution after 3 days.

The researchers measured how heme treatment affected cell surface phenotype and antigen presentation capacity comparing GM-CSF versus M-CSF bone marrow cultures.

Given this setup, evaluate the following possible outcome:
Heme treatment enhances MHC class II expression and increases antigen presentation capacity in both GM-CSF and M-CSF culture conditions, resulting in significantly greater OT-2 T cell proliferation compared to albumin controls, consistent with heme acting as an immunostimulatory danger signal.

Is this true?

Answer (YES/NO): NO